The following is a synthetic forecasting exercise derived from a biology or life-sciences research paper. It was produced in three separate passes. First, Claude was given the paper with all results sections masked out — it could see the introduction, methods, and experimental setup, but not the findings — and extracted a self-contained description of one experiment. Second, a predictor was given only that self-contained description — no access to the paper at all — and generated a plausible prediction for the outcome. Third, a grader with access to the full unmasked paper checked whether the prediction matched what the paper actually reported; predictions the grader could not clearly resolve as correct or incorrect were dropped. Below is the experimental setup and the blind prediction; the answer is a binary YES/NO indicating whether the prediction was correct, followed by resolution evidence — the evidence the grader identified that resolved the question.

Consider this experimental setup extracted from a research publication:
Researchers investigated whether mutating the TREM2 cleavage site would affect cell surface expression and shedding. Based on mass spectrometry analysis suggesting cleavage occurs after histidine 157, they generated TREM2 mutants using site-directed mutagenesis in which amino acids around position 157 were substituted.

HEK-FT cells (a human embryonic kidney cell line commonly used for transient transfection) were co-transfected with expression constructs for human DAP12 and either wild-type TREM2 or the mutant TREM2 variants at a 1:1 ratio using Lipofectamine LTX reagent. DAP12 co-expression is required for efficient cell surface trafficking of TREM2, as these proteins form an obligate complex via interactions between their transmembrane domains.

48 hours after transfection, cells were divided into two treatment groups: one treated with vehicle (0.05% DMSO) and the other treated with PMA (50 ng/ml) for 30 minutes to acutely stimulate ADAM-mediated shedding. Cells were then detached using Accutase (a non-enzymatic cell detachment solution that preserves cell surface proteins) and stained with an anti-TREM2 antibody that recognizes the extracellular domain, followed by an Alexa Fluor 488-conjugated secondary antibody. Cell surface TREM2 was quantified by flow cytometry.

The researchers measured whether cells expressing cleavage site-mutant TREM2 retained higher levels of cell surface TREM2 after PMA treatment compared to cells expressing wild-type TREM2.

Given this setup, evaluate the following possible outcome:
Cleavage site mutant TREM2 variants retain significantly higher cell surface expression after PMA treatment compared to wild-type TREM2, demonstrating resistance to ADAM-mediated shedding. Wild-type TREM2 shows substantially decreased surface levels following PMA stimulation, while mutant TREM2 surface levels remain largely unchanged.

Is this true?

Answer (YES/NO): YES